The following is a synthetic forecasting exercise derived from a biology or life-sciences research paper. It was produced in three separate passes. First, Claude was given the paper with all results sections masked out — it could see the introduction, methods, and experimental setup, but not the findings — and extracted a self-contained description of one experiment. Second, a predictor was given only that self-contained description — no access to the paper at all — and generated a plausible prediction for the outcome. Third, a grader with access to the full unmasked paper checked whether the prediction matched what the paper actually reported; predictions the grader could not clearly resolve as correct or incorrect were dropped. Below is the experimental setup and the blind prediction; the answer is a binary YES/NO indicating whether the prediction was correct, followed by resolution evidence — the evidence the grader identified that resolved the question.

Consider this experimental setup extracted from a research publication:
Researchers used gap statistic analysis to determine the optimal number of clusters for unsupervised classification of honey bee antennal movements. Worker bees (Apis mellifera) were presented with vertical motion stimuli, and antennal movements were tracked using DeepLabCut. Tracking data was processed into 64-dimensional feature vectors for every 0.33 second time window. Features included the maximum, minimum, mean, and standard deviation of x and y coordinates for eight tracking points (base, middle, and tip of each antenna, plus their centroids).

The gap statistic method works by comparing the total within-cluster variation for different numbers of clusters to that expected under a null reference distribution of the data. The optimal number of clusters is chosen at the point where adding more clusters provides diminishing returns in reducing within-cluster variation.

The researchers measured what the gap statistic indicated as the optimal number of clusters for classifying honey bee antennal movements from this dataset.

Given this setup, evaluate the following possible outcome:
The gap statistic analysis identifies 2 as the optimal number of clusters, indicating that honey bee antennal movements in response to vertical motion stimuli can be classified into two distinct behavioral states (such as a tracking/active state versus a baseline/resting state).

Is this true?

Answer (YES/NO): NO